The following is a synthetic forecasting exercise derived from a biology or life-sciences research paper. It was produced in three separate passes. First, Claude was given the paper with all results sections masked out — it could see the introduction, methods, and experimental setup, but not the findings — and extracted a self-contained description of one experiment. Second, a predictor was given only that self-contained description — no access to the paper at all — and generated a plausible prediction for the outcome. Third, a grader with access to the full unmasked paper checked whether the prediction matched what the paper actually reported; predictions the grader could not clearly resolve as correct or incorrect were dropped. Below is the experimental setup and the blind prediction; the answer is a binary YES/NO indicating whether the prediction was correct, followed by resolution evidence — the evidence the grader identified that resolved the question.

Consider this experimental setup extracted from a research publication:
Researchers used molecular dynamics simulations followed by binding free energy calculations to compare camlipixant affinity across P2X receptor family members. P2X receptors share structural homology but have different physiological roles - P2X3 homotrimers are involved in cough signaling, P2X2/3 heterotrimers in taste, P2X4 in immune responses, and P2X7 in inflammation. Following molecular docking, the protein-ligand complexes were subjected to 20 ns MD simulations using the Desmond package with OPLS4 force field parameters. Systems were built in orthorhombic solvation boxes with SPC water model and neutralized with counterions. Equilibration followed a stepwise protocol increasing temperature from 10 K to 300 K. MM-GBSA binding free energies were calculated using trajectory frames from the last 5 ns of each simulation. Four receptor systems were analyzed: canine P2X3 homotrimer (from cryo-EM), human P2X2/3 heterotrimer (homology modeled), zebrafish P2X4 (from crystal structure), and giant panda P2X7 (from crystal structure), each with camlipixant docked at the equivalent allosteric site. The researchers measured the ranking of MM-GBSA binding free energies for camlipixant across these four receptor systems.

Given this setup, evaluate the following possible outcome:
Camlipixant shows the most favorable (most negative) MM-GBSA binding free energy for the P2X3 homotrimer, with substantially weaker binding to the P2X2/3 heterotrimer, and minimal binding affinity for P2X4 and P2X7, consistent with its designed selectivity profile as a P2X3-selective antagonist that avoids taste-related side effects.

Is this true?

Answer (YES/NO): NO